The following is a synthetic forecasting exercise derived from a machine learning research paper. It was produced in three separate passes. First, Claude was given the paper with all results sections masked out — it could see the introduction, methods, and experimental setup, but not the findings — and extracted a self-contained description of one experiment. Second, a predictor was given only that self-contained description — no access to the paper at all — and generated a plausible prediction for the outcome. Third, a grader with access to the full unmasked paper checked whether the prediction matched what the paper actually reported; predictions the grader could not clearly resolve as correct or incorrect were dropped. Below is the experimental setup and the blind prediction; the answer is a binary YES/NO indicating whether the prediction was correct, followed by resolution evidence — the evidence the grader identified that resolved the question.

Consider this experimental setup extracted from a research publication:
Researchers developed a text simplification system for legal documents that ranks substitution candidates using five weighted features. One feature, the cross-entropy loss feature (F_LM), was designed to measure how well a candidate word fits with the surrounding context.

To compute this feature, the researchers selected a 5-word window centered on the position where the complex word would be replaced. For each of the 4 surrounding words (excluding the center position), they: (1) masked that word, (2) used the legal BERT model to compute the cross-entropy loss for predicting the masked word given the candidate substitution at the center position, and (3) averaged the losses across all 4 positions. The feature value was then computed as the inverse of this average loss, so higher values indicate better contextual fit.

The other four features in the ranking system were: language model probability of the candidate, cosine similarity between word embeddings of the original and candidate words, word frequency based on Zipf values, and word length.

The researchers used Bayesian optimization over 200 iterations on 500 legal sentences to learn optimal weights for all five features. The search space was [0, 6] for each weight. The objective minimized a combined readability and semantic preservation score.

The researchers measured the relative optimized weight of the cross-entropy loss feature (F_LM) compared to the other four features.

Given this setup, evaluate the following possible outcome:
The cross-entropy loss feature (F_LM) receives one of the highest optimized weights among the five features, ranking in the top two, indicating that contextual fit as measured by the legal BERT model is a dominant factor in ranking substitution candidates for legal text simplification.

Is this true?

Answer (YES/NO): NO